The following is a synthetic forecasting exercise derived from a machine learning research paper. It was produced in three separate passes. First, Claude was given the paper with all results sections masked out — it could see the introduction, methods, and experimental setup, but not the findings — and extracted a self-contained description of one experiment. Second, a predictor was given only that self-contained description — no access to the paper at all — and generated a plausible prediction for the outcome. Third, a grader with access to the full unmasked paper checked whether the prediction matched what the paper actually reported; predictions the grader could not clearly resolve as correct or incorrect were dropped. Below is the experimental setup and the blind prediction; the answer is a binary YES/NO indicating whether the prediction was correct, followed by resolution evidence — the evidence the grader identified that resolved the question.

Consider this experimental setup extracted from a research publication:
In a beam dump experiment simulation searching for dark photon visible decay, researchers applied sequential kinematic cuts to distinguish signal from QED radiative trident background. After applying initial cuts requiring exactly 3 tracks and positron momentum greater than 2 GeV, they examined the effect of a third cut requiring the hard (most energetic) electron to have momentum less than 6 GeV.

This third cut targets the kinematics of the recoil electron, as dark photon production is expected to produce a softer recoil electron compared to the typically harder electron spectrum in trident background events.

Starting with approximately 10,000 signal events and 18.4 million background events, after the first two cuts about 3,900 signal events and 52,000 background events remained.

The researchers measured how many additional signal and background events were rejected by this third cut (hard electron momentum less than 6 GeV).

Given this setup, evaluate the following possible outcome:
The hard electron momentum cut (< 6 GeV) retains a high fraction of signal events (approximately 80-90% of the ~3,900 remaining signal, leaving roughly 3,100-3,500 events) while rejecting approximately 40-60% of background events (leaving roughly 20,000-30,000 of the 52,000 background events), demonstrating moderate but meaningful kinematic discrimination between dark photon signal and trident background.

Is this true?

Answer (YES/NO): NO